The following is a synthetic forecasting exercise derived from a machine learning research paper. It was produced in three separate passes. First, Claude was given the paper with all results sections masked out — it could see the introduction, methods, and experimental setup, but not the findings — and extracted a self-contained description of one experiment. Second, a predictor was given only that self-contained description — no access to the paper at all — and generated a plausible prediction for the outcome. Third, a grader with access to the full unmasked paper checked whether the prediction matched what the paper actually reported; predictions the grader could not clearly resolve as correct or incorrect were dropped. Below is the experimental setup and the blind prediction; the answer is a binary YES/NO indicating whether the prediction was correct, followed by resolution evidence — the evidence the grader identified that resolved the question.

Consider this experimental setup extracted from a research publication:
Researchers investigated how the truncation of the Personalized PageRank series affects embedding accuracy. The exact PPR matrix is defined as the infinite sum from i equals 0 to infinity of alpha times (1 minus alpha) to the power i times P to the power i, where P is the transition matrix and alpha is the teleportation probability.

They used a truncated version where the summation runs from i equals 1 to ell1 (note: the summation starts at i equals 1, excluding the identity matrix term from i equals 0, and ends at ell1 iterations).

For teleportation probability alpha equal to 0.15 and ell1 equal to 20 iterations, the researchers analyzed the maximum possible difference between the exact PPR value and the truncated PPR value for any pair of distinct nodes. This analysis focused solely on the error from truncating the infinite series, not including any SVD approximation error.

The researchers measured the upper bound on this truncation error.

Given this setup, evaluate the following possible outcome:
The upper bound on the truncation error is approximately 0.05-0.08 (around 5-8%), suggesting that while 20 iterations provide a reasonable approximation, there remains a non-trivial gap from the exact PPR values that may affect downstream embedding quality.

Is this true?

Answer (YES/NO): NO